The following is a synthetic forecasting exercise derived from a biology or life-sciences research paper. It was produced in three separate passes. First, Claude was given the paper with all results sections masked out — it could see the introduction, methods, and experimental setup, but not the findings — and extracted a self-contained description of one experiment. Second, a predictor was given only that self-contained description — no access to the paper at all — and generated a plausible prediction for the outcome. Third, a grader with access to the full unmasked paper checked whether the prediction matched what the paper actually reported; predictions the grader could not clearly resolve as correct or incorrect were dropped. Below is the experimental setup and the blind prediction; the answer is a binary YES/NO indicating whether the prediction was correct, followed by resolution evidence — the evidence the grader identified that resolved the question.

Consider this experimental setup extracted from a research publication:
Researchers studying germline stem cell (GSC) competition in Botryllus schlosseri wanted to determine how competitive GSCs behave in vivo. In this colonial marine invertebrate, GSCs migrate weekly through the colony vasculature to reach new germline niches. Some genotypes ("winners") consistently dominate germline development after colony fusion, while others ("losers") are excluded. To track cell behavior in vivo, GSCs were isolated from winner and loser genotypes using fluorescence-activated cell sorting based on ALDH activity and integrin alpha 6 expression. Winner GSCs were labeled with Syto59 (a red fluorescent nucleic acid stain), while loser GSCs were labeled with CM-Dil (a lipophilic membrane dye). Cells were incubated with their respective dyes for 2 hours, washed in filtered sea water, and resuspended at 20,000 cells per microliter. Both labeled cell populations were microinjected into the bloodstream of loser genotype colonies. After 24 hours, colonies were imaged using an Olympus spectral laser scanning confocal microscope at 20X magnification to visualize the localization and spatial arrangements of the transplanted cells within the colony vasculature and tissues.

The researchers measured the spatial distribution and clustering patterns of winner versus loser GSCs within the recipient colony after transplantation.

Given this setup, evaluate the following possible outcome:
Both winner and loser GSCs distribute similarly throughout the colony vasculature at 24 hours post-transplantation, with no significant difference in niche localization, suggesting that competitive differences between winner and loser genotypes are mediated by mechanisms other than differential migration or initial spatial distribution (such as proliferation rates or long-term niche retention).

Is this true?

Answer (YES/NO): NO